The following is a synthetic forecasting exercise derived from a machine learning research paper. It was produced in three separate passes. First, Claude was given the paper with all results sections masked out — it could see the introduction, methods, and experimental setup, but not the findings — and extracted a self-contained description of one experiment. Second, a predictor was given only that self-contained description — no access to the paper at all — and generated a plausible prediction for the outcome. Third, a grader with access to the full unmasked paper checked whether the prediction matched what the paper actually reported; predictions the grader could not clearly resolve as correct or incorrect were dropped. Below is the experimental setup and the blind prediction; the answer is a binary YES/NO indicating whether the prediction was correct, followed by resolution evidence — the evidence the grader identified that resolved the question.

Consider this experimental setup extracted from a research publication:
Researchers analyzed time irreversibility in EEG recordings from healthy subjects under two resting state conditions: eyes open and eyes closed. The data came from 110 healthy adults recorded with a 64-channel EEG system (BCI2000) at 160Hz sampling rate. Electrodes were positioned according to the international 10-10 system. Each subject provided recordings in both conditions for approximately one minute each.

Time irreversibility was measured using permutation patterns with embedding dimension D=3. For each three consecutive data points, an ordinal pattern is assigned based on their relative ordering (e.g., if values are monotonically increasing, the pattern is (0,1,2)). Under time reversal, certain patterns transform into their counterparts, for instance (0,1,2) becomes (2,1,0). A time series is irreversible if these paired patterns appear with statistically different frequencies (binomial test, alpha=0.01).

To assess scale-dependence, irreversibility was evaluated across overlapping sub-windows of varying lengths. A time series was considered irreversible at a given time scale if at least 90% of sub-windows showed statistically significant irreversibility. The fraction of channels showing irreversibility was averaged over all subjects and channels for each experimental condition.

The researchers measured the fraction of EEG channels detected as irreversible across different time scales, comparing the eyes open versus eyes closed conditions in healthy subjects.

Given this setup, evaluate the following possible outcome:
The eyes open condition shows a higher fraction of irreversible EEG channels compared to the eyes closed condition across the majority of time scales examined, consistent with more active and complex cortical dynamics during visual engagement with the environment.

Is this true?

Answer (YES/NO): YES